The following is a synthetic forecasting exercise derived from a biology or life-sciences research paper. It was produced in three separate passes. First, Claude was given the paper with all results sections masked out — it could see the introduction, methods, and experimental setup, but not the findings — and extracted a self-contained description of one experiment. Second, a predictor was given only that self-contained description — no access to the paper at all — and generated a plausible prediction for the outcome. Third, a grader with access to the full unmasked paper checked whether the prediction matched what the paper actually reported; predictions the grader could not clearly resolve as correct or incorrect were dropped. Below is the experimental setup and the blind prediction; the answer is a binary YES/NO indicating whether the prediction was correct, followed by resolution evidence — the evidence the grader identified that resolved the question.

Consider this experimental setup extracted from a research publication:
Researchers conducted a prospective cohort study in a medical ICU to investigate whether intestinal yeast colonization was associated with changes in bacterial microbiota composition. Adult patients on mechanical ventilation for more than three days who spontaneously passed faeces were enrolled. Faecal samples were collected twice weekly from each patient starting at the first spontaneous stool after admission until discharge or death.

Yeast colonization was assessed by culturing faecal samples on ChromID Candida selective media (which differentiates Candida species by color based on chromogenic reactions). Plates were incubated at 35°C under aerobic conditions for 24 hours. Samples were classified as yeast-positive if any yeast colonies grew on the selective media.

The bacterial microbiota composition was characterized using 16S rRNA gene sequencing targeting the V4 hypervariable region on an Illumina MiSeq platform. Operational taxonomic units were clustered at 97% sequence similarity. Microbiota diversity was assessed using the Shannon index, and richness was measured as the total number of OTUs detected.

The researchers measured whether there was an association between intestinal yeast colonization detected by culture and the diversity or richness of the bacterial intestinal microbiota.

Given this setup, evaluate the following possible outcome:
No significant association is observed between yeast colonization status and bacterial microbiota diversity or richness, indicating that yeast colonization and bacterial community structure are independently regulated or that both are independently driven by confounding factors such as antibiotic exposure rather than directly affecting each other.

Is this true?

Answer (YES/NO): YES